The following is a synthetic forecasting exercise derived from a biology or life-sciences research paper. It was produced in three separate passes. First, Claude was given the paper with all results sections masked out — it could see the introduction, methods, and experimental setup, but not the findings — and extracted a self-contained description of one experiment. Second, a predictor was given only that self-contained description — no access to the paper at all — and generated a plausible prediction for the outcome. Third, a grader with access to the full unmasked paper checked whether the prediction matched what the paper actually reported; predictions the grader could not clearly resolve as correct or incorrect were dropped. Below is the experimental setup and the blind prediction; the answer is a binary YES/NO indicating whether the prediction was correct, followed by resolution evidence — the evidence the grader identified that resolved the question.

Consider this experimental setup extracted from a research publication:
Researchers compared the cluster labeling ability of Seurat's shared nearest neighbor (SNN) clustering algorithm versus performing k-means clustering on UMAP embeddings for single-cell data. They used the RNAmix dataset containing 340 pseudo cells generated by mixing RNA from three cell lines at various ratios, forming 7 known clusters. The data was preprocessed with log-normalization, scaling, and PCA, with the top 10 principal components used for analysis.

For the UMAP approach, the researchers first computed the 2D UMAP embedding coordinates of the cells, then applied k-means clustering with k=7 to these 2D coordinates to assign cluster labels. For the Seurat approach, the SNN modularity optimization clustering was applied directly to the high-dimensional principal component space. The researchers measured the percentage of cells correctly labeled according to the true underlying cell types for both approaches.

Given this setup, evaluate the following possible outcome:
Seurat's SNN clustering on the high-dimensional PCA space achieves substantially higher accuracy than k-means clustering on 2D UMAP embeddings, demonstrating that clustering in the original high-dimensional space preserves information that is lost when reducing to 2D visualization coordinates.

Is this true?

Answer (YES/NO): YES